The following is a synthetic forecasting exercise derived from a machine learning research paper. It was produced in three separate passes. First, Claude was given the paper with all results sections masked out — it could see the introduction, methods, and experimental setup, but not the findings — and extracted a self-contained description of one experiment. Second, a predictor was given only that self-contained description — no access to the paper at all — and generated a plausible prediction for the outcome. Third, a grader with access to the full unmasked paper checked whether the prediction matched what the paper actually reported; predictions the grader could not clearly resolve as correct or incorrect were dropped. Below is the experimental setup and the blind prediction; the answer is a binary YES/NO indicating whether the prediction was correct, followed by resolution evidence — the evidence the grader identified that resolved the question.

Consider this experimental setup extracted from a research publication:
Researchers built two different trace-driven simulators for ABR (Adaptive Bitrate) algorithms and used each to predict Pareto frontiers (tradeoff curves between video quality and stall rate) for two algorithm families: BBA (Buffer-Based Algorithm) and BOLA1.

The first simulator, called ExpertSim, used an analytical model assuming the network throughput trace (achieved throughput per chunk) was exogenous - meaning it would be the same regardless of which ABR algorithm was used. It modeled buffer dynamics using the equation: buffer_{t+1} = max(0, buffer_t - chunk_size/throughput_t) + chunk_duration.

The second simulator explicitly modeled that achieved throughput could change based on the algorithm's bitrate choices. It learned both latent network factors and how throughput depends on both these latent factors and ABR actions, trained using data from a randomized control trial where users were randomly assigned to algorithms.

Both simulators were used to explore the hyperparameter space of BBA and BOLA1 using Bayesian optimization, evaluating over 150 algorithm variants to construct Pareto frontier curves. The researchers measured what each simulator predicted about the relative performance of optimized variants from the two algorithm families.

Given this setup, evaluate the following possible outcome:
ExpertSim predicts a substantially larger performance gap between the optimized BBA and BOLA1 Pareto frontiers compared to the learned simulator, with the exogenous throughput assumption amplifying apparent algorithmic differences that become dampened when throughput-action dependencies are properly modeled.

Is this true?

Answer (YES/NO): NO